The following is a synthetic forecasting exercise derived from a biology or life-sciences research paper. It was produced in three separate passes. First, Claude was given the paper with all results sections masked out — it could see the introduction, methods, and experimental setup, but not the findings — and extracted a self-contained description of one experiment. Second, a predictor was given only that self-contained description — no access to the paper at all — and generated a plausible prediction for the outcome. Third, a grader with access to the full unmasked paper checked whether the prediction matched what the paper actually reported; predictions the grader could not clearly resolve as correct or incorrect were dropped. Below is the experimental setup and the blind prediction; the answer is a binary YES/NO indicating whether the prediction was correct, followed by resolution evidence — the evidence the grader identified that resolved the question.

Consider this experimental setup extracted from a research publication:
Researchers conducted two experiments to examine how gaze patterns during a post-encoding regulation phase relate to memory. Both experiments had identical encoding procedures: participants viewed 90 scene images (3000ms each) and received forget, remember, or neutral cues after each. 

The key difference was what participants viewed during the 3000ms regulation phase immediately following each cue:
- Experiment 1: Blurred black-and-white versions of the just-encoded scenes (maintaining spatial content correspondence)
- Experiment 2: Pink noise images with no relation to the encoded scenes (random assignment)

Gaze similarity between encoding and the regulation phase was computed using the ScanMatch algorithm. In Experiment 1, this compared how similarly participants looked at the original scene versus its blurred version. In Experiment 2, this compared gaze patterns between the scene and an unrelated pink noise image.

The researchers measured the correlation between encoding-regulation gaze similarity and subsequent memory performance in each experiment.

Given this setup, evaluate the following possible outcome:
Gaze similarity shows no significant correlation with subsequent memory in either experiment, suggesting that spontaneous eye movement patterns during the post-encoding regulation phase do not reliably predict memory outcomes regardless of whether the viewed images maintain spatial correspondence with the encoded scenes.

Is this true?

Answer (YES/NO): NO